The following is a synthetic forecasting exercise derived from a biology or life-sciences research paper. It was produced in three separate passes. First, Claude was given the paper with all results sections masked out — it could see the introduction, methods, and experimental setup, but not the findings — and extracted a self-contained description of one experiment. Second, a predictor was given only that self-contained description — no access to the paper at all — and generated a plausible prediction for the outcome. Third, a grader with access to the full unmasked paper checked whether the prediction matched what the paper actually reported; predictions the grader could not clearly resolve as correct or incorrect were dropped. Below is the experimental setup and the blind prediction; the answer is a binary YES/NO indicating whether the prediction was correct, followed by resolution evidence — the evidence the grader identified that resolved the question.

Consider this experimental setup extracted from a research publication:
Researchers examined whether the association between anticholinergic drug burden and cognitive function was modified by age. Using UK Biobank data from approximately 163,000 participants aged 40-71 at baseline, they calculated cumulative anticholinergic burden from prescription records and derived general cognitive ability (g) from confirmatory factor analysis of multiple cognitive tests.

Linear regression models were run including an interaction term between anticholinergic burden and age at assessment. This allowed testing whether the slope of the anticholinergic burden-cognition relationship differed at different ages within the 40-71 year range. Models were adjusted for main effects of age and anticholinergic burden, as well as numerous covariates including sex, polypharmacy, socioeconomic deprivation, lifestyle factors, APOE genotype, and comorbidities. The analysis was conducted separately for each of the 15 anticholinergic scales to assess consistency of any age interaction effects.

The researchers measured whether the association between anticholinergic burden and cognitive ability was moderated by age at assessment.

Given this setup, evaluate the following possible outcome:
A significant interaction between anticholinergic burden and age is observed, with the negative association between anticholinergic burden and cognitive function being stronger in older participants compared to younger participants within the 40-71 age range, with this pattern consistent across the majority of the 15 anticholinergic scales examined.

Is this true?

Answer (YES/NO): NO